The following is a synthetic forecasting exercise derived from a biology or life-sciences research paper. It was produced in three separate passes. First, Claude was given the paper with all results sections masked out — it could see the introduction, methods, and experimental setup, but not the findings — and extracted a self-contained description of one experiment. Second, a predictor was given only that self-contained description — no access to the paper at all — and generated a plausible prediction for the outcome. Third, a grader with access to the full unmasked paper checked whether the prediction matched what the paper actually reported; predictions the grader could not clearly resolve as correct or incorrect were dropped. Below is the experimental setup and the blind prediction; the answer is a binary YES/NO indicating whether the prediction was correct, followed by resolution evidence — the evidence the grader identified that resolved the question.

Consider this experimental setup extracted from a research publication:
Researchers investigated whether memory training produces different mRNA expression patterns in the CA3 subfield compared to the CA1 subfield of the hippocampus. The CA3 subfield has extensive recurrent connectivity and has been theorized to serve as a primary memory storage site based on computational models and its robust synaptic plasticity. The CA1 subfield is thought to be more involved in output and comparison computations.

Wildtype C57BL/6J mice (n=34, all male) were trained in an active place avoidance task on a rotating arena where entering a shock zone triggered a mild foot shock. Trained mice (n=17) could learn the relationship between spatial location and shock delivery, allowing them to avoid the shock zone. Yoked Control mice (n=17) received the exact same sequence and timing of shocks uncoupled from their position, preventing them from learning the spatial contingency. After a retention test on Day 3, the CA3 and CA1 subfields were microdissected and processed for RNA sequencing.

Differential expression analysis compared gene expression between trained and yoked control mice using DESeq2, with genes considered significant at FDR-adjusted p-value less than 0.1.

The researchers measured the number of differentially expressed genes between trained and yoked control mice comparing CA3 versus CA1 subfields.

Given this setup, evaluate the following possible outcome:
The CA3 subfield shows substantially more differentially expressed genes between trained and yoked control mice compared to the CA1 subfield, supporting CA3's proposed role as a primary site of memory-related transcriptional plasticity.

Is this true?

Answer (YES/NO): NO